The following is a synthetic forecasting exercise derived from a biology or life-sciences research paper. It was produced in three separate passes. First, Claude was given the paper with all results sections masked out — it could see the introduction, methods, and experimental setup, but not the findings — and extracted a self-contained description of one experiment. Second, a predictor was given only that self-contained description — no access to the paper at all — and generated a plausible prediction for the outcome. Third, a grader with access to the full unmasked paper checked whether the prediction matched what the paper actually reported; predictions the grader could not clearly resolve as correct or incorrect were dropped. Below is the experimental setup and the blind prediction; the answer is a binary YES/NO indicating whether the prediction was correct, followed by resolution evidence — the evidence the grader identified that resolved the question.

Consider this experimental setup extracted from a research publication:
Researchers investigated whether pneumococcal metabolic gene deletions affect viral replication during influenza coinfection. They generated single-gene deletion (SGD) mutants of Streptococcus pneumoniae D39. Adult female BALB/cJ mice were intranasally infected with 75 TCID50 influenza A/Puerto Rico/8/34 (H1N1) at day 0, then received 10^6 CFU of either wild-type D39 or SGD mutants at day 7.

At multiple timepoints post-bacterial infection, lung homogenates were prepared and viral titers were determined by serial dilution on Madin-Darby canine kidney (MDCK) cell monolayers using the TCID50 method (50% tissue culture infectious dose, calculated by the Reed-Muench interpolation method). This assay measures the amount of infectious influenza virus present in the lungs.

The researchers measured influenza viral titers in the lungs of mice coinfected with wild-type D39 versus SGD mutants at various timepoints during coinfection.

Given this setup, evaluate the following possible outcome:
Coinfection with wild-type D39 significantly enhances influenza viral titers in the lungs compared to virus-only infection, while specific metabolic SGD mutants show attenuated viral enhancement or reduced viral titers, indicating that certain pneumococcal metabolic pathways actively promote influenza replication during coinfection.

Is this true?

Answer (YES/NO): NO